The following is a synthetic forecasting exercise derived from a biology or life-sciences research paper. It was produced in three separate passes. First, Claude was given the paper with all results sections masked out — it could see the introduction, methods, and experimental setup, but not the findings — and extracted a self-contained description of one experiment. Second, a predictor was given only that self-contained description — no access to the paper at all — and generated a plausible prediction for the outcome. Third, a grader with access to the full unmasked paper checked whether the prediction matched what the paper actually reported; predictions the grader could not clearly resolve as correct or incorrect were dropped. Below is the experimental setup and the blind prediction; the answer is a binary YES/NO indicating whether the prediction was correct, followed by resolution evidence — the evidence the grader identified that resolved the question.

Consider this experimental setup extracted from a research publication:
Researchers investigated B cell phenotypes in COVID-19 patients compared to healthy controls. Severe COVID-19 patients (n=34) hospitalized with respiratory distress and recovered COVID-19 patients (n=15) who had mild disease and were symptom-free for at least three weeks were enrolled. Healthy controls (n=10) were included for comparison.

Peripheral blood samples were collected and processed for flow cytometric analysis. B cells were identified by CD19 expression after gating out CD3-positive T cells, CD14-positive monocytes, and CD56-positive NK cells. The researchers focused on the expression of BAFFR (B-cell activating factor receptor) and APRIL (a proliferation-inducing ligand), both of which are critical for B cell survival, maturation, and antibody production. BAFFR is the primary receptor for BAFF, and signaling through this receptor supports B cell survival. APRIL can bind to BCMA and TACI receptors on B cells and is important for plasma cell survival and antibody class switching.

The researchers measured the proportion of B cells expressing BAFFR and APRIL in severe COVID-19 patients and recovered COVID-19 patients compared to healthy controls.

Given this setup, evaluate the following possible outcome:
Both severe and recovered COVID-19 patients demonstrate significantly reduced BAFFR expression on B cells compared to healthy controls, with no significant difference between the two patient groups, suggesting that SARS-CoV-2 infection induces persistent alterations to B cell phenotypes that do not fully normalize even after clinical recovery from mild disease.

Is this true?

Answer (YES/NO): NO